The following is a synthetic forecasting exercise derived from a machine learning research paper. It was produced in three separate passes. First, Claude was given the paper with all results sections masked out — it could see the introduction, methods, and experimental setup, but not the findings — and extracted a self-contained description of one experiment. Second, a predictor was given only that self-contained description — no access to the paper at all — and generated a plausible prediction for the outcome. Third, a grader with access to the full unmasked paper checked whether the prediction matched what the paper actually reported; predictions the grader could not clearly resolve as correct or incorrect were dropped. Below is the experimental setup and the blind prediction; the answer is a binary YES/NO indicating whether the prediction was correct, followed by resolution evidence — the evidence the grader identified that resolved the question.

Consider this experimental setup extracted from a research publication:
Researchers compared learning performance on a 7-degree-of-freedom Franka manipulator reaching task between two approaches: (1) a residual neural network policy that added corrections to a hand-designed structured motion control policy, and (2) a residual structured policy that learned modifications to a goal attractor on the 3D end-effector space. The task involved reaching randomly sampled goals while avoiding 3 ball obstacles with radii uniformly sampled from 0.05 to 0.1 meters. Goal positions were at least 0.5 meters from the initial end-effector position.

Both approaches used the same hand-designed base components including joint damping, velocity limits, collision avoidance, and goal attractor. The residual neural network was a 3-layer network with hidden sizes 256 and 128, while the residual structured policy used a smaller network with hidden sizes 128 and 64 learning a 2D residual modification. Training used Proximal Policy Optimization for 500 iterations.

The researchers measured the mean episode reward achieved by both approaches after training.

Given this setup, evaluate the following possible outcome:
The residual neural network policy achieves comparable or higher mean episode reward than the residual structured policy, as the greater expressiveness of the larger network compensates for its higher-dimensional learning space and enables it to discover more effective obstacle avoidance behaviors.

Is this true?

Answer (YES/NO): YES